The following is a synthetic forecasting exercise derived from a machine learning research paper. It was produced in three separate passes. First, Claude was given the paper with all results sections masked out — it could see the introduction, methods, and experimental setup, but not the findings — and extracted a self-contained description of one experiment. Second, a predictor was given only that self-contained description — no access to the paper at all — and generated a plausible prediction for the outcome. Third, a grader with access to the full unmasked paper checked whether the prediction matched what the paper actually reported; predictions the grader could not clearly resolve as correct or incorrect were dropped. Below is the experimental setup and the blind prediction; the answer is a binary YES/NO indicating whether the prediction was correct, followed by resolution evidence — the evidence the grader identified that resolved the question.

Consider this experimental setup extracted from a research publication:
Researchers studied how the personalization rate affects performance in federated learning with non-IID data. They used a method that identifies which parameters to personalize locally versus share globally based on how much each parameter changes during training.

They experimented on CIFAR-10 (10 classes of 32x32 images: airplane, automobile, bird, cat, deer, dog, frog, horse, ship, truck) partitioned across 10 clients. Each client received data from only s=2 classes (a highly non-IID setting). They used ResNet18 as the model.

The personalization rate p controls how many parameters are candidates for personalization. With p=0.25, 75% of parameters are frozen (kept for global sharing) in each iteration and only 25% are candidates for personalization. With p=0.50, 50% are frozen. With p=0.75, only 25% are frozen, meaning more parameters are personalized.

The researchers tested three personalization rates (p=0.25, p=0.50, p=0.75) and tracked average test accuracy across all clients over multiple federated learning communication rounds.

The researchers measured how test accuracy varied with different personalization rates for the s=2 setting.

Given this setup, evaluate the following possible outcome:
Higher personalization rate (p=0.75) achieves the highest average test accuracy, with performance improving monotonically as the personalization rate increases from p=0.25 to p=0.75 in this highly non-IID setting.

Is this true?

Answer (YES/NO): NO